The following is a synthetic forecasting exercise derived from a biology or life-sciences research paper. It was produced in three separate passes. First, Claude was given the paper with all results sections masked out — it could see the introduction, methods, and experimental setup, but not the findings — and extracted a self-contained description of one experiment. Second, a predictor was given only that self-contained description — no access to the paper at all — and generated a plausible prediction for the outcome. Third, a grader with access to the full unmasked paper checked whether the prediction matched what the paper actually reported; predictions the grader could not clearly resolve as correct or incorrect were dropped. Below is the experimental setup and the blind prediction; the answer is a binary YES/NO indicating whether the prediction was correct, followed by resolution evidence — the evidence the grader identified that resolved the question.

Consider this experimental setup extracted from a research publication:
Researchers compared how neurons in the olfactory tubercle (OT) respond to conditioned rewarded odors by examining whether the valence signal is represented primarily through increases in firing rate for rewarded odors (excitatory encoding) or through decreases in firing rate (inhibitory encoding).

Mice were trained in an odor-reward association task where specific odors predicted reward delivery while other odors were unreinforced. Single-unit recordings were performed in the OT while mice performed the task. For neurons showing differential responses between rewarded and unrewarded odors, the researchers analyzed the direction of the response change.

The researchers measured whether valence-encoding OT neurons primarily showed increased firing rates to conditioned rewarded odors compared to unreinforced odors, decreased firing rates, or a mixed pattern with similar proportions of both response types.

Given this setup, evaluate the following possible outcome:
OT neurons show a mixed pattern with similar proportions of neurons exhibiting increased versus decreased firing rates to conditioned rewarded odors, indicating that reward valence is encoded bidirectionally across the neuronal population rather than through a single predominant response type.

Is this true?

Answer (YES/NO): NO